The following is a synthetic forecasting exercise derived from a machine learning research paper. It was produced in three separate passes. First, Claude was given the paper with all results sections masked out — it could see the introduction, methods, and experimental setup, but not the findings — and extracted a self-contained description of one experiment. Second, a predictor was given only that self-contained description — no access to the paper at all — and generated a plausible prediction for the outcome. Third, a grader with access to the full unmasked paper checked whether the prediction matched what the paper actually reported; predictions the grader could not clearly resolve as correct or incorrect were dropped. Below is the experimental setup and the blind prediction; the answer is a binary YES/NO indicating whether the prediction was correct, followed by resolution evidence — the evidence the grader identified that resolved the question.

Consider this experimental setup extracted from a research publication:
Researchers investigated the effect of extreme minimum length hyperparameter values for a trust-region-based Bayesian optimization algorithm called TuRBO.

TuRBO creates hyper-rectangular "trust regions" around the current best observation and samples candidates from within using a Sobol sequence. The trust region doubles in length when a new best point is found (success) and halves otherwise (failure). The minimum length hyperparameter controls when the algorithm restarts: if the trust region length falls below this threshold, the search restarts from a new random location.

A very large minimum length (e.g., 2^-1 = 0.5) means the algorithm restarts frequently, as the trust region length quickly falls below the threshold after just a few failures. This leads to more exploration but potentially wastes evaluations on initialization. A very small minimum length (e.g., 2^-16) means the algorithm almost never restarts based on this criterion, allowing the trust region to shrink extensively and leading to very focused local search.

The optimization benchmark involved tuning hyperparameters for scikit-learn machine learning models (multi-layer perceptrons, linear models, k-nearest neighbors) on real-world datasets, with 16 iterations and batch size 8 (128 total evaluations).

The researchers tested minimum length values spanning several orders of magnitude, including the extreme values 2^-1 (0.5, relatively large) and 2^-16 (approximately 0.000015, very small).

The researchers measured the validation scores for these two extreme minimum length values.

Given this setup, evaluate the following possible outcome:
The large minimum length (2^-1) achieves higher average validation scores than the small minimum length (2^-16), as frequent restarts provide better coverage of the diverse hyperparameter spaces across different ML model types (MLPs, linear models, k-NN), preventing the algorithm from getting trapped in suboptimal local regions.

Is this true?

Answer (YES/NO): NO